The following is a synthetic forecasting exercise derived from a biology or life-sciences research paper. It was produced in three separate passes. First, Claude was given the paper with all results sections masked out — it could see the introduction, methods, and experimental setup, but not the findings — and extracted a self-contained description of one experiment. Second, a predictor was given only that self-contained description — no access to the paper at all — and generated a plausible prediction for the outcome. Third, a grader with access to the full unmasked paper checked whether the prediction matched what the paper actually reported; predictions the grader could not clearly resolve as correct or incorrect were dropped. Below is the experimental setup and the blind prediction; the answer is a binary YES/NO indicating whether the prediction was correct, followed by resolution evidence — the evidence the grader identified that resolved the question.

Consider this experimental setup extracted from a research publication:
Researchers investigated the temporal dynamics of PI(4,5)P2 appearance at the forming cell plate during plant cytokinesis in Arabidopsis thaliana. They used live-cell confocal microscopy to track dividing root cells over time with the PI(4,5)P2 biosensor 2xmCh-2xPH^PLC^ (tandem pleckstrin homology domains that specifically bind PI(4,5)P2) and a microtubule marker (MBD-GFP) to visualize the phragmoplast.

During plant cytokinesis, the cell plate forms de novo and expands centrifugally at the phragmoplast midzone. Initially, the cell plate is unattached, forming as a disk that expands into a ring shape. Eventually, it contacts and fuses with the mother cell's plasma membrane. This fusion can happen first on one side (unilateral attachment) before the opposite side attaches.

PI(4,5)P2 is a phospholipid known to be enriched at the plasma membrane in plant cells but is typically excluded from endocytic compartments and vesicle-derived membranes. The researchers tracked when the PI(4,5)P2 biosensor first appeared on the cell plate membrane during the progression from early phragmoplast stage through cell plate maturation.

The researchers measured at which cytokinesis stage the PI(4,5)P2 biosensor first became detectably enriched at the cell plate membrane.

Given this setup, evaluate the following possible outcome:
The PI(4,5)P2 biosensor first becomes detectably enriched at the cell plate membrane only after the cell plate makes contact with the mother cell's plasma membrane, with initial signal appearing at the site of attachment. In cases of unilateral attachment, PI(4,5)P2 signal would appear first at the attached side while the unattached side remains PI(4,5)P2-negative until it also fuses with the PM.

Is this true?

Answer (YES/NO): YES